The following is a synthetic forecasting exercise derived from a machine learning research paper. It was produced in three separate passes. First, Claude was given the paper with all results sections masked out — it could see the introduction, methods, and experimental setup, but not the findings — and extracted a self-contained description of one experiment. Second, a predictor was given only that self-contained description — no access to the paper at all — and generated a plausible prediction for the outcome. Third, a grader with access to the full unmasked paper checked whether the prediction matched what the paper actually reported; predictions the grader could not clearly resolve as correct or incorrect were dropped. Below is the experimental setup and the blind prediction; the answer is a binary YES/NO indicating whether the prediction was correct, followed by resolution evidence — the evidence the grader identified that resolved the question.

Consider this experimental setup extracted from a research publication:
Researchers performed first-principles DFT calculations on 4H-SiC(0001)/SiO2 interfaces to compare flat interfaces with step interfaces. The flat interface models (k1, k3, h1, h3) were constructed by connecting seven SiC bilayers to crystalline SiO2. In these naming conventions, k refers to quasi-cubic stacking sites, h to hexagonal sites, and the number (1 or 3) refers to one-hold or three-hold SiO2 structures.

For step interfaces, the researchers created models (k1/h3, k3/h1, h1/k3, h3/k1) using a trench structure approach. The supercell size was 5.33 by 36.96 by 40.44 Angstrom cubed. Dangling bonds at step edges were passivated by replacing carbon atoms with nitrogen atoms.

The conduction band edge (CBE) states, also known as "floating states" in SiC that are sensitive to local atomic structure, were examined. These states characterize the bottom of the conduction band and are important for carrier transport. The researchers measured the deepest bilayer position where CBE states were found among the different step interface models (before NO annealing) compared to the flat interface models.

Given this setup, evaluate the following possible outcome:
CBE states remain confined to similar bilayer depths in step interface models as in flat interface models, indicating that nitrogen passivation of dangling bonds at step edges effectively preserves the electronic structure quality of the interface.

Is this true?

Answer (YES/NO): NO